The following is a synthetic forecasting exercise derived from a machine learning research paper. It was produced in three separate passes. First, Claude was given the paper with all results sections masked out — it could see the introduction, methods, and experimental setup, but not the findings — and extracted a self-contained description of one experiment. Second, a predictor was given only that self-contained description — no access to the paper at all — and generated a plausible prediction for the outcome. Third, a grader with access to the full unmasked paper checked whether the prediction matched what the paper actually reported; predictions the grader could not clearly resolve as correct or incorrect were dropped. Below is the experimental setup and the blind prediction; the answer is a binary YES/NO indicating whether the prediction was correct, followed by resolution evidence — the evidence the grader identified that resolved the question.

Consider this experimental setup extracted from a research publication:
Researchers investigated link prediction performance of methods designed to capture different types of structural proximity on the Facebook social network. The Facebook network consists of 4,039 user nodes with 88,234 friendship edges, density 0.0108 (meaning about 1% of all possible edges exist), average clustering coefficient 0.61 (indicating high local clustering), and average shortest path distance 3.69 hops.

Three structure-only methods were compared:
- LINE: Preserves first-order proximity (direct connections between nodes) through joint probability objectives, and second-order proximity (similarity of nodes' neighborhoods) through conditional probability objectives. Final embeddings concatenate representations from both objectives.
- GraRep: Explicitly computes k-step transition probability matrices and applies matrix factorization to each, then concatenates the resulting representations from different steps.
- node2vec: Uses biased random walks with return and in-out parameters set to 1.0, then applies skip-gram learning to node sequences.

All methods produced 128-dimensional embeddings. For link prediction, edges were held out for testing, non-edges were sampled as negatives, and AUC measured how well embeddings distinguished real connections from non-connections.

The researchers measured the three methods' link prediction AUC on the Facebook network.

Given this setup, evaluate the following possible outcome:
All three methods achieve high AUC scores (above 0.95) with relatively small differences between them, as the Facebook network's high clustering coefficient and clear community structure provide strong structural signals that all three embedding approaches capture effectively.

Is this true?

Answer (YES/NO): NO